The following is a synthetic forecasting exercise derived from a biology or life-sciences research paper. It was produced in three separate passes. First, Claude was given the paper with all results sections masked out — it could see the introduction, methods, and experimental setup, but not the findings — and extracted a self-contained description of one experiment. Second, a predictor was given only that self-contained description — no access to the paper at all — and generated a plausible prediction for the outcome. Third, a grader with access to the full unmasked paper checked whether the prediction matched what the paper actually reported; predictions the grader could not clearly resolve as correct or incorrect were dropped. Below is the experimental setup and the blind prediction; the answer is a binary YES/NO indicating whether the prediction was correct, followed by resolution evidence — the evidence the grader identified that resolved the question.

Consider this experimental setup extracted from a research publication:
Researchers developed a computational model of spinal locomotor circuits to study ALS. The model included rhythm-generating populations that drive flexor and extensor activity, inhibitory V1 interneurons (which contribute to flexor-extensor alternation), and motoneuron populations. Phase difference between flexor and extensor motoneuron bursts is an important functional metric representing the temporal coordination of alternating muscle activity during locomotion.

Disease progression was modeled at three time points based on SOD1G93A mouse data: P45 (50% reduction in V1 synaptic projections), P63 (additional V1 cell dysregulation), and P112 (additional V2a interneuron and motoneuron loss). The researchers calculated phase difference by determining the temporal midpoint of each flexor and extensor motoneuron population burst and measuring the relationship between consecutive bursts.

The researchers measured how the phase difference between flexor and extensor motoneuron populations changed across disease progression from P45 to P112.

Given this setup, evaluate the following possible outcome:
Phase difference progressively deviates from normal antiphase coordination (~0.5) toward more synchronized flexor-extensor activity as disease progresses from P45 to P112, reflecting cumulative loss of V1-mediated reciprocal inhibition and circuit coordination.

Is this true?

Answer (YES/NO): YES